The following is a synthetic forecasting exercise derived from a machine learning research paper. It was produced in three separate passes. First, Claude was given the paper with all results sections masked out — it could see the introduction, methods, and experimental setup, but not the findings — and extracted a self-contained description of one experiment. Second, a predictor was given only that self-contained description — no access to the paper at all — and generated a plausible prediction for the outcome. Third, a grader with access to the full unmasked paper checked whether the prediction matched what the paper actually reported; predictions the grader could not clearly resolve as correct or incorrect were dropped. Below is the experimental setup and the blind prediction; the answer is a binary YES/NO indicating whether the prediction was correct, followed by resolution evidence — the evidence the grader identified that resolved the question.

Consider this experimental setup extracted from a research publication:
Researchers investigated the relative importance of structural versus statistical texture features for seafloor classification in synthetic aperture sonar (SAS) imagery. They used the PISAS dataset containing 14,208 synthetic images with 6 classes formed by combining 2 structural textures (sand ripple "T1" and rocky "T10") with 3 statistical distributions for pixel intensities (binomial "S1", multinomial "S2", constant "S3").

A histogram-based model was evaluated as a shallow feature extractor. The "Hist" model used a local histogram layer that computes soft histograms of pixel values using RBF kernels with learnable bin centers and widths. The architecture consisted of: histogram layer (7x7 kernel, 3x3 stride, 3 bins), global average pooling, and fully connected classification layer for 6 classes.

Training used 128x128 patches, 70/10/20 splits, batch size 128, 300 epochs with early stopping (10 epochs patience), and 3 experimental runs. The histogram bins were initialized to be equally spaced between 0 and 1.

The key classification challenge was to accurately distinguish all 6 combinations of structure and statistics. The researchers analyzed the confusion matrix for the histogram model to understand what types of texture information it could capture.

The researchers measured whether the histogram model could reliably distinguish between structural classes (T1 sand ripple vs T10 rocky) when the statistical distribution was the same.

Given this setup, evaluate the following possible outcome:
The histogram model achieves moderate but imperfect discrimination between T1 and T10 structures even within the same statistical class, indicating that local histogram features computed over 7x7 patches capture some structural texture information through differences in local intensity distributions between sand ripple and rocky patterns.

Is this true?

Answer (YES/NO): YES